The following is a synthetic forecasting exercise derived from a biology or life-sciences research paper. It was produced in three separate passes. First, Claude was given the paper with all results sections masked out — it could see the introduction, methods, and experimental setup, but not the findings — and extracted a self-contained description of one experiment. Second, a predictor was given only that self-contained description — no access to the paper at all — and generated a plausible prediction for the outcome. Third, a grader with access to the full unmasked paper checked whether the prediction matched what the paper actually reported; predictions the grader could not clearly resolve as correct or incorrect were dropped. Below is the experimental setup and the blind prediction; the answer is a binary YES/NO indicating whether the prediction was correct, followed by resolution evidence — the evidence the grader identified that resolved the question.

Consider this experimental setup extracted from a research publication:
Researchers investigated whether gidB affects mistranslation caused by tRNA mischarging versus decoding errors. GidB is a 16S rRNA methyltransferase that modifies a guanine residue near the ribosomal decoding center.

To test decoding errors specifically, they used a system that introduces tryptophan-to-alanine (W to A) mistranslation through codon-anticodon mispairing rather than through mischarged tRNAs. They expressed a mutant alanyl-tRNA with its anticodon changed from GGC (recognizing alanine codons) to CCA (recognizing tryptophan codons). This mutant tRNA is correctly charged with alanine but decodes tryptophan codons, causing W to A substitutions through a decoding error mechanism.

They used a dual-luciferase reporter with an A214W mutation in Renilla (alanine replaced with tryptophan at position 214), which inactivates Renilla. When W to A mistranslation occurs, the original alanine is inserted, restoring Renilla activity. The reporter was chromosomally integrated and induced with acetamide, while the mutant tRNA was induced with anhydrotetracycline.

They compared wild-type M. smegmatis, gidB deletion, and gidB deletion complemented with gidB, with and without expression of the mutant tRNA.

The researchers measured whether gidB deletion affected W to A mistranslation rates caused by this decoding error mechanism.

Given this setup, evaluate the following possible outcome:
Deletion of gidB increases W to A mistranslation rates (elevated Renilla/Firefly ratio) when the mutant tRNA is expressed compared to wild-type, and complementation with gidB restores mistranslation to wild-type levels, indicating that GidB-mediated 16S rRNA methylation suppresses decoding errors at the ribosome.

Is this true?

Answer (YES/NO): NO